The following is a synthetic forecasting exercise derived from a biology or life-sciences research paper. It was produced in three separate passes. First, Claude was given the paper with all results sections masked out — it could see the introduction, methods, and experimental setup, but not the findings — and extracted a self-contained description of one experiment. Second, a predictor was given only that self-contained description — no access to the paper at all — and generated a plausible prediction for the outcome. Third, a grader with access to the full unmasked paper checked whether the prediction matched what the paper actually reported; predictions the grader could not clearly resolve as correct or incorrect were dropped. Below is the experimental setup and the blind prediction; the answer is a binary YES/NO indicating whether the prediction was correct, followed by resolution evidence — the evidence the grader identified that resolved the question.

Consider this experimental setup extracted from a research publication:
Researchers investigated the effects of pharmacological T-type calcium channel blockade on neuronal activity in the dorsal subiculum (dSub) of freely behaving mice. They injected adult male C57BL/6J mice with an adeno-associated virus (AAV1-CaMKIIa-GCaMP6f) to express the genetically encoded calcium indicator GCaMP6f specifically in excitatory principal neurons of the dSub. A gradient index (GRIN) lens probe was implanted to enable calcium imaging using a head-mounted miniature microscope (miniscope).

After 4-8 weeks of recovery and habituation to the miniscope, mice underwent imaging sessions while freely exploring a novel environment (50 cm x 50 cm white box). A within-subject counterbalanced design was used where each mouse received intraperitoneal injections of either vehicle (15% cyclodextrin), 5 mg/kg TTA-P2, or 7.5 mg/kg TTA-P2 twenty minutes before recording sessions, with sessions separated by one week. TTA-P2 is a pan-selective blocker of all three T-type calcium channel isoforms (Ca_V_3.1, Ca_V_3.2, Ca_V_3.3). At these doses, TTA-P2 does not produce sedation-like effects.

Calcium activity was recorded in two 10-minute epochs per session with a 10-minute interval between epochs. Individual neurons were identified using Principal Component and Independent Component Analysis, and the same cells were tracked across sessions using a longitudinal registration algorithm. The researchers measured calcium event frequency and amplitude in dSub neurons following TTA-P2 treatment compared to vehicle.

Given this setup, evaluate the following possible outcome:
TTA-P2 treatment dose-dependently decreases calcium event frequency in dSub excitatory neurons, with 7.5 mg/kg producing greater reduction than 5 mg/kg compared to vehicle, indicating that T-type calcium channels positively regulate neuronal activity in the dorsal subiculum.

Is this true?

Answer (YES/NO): NO